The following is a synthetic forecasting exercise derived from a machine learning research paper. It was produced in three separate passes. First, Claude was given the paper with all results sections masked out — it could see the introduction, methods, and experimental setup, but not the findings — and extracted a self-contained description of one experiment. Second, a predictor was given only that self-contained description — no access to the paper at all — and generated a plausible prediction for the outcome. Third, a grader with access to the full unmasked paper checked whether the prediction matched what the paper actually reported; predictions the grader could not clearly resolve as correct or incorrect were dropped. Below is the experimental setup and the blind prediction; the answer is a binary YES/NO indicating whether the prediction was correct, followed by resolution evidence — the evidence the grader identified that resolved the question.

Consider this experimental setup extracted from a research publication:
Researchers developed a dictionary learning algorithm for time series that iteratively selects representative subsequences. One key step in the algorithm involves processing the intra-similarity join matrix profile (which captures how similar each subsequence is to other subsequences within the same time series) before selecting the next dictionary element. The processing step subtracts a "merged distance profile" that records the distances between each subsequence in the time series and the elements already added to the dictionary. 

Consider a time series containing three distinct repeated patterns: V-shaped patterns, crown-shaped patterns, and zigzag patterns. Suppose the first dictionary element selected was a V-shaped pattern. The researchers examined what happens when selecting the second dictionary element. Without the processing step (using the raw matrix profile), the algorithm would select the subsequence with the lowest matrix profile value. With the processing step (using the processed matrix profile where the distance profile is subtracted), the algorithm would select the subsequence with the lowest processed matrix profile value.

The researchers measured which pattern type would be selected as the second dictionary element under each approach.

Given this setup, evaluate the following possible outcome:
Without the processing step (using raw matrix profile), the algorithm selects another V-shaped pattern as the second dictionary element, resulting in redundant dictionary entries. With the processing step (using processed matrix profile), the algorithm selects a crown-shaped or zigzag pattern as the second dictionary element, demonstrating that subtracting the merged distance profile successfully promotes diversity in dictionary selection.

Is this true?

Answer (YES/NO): YES